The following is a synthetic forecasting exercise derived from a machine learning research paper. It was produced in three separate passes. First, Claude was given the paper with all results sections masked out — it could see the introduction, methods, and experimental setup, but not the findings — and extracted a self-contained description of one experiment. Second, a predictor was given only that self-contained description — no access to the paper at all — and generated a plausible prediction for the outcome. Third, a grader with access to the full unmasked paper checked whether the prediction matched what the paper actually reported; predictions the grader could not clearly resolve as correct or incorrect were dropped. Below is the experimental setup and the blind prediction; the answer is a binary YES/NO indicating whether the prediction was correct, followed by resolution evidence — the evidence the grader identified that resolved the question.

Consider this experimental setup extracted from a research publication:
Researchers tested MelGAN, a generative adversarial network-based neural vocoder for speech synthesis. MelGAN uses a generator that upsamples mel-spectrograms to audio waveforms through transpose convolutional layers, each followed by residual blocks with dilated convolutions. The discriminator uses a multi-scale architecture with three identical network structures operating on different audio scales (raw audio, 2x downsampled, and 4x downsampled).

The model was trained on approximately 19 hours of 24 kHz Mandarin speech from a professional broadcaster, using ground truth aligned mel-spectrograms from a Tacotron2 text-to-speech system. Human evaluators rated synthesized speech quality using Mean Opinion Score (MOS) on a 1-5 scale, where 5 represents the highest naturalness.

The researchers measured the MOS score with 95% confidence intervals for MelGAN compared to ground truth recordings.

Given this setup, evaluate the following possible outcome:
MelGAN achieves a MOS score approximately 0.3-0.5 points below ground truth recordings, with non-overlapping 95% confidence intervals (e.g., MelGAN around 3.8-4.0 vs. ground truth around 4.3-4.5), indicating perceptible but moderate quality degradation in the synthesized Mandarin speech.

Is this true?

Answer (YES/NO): YES